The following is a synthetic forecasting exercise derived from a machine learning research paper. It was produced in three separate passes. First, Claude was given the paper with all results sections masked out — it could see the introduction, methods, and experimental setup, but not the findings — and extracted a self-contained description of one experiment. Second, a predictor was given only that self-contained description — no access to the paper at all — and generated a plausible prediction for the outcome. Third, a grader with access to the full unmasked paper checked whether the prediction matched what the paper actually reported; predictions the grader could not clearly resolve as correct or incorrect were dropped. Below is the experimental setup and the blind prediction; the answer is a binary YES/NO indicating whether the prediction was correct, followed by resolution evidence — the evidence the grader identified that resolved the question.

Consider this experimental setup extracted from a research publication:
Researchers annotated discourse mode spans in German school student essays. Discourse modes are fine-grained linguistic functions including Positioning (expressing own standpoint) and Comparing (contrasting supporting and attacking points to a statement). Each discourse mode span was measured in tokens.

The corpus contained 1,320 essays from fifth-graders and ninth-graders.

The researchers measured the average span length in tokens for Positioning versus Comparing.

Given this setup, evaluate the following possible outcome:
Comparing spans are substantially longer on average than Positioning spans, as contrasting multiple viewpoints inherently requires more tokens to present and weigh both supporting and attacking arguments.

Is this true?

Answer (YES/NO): YES